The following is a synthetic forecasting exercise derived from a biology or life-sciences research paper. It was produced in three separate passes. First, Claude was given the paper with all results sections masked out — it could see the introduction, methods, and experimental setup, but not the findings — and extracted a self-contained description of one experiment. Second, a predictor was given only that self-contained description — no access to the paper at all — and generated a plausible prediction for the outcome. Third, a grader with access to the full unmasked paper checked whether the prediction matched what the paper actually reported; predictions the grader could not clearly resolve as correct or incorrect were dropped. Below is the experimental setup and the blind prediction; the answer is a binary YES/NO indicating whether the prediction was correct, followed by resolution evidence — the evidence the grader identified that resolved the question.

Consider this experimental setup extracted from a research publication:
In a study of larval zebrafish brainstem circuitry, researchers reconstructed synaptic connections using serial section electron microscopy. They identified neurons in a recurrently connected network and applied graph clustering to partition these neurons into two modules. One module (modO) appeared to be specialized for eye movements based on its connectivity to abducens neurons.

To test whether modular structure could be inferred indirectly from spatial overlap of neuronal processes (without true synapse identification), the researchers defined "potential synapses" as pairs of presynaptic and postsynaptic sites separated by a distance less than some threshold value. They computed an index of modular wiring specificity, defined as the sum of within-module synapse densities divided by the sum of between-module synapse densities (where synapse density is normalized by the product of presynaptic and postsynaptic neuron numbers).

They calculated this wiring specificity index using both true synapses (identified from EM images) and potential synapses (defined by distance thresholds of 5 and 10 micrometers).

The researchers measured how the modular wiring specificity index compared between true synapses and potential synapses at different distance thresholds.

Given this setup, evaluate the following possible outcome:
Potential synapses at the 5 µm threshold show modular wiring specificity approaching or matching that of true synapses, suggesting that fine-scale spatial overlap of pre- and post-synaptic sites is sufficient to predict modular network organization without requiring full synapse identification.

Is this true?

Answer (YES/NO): NO